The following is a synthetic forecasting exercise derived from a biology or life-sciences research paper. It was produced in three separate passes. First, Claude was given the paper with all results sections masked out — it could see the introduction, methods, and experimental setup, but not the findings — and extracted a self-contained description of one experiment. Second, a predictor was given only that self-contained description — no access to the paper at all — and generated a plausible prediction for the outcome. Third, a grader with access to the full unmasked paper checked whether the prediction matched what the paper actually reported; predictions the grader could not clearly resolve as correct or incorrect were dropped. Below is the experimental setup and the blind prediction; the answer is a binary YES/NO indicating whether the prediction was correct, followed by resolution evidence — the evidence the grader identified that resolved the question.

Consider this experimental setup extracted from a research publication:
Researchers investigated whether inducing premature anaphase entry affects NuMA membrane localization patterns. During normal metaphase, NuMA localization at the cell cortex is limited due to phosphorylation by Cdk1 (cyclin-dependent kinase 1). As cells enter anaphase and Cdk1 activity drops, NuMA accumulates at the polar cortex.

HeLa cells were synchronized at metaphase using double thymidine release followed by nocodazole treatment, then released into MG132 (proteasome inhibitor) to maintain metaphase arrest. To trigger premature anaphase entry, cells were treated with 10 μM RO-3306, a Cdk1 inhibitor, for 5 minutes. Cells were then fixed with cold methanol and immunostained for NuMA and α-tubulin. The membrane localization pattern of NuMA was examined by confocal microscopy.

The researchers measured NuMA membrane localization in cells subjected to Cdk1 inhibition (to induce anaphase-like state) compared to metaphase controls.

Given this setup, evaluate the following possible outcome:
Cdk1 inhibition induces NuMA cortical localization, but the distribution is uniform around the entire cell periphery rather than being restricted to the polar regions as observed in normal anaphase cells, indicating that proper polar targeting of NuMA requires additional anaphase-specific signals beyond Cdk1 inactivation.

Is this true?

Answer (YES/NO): NO